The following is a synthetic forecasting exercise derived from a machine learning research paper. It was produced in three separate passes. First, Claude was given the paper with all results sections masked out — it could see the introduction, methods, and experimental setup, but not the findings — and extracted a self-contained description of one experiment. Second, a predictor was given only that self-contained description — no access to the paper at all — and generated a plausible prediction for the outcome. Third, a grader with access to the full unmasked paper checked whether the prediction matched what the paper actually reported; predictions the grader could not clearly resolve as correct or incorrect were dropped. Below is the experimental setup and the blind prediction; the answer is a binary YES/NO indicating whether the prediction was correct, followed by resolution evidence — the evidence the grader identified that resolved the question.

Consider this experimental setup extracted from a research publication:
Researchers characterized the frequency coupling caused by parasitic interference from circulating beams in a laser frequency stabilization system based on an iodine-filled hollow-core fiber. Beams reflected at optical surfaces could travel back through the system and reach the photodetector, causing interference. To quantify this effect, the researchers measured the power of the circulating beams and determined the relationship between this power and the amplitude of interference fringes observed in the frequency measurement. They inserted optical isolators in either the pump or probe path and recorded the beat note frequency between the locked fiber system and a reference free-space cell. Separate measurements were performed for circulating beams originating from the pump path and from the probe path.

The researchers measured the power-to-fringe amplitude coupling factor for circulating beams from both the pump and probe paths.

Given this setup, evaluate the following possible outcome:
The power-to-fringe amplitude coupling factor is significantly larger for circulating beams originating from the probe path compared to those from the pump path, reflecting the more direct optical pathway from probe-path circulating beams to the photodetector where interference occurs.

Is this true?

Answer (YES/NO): NO